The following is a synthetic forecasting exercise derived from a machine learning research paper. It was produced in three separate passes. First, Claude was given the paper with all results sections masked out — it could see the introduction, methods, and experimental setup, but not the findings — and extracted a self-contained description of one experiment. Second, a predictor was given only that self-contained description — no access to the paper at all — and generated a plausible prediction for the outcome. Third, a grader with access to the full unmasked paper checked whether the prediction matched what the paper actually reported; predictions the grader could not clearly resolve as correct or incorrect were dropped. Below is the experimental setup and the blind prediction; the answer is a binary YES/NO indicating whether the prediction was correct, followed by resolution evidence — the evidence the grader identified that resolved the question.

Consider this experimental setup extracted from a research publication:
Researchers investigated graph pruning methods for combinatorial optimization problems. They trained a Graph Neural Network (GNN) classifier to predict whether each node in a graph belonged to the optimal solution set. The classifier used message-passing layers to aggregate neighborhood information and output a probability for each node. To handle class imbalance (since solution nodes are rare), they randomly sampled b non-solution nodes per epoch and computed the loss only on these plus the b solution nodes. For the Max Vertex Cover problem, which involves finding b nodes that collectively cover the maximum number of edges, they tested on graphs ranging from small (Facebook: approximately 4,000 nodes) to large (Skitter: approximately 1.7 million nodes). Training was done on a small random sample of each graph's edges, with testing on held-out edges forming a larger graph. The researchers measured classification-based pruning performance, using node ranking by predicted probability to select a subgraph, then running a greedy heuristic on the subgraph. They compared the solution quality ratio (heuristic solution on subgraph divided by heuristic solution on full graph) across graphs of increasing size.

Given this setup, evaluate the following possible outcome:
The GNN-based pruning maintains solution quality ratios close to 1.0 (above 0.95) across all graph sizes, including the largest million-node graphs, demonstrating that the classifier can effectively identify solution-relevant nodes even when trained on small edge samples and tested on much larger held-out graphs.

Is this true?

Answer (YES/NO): NO